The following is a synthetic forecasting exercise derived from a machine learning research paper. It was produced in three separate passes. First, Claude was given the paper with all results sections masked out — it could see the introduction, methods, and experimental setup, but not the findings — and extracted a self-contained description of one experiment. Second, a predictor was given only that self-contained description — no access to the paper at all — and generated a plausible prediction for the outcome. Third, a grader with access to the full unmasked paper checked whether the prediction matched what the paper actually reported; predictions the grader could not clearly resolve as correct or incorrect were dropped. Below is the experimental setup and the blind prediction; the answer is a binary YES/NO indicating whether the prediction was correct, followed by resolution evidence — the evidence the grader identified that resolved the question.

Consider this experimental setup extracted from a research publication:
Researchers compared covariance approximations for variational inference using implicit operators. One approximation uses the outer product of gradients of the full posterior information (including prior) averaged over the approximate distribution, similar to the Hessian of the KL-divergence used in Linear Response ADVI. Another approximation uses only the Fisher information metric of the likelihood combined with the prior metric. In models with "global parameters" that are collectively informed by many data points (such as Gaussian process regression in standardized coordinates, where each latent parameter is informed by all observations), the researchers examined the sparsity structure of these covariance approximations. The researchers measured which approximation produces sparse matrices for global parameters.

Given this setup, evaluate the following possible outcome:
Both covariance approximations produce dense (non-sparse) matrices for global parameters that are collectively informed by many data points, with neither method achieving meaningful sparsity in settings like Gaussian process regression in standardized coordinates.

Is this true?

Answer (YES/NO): NO